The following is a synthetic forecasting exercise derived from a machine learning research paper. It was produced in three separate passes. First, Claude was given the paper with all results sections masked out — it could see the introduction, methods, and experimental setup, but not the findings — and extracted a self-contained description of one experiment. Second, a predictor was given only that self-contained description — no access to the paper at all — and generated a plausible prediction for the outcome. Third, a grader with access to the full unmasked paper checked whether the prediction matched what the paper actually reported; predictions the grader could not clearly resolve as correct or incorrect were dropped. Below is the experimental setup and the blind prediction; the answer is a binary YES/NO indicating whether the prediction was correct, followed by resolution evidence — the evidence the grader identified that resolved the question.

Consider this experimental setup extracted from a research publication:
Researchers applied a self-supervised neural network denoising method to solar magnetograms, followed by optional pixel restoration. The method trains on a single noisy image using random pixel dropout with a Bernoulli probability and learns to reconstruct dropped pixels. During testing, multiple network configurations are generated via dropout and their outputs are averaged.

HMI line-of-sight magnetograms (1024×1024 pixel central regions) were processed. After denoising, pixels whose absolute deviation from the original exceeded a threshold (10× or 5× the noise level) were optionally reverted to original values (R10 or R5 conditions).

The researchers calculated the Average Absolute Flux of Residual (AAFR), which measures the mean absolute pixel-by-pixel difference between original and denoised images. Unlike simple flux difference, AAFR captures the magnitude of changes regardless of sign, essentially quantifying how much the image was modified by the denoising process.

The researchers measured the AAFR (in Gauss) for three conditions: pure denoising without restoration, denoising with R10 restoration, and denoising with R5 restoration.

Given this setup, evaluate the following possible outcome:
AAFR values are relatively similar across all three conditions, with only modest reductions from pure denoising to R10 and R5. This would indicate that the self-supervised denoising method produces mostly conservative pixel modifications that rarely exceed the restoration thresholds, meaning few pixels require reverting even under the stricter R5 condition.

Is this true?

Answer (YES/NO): NO